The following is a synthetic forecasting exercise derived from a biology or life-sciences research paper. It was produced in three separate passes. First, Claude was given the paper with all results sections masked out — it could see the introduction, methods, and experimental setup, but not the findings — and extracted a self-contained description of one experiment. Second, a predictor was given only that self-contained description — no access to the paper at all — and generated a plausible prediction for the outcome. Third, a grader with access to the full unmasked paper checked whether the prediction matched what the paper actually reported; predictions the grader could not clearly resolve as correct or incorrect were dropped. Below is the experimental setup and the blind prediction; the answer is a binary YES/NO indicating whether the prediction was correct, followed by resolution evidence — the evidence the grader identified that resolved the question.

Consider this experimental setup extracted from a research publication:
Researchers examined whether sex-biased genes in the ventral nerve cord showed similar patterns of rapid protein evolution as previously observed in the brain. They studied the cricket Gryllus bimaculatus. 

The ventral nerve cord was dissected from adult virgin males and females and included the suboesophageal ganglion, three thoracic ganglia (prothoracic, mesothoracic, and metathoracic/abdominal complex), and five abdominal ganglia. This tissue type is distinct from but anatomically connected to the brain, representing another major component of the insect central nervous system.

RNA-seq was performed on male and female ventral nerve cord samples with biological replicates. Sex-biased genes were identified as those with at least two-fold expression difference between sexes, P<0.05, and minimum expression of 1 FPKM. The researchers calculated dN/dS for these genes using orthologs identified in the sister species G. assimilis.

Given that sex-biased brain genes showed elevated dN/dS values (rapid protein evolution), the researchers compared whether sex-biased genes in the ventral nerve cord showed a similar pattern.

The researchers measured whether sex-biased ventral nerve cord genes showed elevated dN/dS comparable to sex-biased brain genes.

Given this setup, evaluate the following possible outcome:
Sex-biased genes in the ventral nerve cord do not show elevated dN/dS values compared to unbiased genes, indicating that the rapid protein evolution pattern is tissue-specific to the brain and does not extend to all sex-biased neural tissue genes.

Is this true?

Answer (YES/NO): YES